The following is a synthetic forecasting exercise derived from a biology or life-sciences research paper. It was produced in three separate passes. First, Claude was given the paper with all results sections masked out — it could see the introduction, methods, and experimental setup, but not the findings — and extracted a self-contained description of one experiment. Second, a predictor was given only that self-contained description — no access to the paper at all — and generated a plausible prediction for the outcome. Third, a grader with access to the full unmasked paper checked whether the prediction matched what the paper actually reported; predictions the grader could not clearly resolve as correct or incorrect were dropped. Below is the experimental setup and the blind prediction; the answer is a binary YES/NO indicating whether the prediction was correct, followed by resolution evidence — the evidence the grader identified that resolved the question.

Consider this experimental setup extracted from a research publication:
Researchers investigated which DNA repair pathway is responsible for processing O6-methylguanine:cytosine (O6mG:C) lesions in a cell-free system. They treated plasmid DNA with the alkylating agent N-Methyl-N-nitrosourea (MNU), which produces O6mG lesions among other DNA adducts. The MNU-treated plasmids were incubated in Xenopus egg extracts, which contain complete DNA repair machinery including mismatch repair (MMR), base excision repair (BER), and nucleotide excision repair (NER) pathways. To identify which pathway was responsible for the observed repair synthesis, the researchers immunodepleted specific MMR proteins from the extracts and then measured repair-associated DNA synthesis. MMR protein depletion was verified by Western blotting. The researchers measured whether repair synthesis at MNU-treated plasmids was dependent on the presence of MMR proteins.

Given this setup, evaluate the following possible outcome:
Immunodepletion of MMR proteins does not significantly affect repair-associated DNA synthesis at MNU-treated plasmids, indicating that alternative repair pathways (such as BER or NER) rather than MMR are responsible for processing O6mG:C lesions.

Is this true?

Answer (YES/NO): NO